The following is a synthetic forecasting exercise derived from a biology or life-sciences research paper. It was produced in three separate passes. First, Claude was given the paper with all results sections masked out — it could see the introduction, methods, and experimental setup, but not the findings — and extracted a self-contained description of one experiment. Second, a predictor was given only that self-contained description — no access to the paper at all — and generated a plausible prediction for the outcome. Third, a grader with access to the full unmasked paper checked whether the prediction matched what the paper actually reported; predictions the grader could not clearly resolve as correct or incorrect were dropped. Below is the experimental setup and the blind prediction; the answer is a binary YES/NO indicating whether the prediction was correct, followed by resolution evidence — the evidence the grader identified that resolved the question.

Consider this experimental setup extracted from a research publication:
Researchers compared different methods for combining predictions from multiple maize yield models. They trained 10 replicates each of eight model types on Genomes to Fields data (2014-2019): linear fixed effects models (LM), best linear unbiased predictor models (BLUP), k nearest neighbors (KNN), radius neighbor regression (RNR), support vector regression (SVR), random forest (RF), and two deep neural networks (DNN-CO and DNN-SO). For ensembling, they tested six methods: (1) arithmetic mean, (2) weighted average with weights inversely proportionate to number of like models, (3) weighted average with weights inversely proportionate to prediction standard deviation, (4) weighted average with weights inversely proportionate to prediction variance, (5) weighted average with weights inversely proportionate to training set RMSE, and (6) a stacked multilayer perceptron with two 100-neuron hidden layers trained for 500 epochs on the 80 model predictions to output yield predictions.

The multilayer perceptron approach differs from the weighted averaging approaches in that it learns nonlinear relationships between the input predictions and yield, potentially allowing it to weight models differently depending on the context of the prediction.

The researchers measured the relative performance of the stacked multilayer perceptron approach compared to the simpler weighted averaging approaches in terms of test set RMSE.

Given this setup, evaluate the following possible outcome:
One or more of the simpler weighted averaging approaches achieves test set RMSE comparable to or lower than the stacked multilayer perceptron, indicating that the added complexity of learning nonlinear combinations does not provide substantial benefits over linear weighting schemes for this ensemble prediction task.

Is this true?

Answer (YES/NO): YES